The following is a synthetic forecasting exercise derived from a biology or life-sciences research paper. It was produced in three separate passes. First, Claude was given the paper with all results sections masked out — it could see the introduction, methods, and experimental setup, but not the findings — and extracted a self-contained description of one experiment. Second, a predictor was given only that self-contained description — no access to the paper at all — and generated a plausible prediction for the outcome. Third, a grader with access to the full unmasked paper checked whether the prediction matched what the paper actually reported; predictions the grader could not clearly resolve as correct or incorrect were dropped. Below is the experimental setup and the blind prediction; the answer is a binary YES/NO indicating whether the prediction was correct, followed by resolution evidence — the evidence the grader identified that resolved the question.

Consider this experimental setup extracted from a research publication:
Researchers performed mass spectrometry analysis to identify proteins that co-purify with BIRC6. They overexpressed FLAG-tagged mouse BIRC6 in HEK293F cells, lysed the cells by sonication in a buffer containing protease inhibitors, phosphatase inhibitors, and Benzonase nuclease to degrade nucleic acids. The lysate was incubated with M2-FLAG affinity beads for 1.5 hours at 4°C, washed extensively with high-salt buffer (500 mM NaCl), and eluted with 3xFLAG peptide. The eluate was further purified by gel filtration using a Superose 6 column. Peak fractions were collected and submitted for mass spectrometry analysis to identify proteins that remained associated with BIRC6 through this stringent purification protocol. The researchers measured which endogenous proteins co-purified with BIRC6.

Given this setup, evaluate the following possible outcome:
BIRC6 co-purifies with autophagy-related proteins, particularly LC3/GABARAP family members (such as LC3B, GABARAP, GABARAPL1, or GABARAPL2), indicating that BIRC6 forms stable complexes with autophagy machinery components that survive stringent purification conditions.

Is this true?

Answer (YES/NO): YES